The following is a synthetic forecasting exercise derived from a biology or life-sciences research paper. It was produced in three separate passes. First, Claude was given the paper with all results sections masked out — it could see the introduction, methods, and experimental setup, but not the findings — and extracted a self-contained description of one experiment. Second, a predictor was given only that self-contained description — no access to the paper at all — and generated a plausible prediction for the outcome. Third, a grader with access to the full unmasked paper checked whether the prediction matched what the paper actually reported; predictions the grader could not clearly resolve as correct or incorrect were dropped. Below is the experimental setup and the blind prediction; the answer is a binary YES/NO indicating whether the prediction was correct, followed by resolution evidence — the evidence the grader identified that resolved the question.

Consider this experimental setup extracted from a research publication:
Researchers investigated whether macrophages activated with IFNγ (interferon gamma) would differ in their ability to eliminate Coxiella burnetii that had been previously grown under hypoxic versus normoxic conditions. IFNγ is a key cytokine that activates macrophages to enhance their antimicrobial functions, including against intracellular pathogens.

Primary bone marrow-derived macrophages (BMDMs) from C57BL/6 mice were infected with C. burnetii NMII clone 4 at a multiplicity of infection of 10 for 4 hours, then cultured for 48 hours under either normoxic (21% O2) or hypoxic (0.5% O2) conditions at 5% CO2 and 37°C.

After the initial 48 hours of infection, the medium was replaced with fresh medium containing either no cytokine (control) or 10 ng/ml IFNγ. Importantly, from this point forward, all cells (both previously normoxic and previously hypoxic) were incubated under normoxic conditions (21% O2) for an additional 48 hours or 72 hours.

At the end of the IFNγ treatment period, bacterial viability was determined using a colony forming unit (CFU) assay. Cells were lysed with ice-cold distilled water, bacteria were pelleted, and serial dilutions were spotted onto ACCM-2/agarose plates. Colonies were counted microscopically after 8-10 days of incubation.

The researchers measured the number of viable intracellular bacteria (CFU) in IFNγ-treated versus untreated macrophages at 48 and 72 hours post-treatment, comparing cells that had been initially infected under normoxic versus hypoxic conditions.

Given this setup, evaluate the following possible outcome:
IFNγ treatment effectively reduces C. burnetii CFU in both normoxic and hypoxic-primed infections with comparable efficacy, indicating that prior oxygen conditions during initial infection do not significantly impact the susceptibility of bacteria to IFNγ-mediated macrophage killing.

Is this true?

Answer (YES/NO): NO